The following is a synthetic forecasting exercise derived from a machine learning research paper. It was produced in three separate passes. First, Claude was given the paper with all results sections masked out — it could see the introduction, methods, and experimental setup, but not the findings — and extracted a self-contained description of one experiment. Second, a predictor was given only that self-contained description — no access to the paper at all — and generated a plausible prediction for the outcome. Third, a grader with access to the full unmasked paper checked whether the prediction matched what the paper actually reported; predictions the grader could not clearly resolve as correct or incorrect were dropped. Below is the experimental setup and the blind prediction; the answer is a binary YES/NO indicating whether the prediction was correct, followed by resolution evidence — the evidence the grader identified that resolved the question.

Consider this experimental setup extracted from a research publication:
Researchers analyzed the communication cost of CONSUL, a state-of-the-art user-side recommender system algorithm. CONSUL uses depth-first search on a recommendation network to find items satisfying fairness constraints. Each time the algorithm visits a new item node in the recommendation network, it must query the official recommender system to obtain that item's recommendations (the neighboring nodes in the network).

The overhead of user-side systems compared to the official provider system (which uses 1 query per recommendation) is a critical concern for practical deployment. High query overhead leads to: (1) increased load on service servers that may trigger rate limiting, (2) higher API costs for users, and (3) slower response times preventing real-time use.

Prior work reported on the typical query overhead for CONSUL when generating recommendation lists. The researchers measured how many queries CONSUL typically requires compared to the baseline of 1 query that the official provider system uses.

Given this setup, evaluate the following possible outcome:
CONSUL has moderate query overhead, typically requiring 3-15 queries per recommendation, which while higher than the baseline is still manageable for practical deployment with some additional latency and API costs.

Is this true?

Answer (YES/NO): YES